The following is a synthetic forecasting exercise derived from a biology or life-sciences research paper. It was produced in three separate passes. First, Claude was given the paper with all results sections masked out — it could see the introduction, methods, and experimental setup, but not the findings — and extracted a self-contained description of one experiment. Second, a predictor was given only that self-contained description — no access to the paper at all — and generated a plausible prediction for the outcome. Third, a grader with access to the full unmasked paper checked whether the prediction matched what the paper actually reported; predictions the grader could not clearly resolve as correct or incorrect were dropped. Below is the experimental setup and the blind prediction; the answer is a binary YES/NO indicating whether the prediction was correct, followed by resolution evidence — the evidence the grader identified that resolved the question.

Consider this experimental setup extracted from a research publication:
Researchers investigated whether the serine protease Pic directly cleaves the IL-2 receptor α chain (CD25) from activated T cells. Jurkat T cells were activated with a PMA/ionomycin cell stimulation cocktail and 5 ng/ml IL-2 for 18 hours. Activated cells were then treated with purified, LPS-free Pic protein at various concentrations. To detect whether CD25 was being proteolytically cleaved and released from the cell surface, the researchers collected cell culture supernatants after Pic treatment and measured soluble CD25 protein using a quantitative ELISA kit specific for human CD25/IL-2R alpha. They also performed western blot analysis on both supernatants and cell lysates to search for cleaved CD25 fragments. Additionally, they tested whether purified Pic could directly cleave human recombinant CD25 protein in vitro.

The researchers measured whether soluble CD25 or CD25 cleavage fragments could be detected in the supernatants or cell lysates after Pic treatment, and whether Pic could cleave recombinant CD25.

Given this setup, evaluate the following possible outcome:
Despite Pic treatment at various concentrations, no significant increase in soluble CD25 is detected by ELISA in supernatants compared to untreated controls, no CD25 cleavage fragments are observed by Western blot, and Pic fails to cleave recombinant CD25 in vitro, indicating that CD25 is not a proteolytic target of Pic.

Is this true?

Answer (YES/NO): YES